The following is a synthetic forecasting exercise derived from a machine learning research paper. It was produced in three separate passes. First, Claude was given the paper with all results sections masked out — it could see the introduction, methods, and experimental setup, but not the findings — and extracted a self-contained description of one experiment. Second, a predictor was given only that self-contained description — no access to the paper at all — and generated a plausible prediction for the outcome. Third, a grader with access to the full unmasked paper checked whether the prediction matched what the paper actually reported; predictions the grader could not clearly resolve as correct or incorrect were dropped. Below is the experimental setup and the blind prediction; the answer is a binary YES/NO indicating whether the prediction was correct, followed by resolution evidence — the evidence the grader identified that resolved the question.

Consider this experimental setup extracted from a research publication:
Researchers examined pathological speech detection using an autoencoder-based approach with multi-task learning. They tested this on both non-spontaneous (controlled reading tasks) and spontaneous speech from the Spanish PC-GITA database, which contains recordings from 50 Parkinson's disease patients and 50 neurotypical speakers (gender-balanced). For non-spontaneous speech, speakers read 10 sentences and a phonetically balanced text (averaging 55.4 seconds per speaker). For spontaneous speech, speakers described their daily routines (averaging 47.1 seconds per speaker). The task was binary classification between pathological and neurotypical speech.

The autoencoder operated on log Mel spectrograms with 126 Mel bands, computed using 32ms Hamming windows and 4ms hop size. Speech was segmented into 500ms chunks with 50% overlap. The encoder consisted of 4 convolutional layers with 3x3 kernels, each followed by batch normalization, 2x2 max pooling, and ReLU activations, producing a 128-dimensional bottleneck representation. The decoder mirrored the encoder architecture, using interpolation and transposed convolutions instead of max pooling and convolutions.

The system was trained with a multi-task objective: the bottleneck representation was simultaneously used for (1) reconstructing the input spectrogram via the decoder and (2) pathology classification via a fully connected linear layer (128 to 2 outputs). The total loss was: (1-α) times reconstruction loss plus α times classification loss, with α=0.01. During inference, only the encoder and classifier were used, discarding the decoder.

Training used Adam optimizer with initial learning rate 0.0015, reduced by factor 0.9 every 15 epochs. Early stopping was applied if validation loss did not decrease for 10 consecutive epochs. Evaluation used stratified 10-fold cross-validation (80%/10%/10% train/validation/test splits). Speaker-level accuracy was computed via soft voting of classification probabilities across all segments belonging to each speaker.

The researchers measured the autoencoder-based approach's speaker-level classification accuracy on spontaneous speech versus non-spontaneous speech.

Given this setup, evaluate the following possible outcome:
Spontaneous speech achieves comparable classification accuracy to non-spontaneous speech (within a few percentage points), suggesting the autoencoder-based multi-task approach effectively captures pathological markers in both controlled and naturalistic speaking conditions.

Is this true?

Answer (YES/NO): NO